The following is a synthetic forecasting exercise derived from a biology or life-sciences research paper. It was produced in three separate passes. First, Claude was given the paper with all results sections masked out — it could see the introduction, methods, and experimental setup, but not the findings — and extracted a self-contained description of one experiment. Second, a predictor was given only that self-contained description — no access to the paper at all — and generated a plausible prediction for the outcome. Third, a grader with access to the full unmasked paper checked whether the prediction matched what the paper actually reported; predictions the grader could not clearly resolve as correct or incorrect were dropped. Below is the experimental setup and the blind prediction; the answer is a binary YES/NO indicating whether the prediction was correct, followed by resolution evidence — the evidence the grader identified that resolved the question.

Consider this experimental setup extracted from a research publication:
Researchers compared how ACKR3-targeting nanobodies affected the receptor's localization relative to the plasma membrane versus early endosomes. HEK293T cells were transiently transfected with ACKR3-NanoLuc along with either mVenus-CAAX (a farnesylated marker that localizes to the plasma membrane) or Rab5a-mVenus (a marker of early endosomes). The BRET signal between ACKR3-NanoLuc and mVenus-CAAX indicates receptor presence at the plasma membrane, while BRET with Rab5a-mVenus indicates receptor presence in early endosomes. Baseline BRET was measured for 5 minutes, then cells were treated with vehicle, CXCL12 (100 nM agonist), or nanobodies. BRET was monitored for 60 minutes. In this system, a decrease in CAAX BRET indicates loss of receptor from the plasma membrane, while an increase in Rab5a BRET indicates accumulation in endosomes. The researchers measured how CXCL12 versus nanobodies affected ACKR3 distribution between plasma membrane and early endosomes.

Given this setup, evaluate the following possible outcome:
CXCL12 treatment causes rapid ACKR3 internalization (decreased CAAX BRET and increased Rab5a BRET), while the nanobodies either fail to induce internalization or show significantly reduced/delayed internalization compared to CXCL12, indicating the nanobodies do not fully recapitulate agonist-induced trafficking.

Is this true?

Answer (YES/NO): YES